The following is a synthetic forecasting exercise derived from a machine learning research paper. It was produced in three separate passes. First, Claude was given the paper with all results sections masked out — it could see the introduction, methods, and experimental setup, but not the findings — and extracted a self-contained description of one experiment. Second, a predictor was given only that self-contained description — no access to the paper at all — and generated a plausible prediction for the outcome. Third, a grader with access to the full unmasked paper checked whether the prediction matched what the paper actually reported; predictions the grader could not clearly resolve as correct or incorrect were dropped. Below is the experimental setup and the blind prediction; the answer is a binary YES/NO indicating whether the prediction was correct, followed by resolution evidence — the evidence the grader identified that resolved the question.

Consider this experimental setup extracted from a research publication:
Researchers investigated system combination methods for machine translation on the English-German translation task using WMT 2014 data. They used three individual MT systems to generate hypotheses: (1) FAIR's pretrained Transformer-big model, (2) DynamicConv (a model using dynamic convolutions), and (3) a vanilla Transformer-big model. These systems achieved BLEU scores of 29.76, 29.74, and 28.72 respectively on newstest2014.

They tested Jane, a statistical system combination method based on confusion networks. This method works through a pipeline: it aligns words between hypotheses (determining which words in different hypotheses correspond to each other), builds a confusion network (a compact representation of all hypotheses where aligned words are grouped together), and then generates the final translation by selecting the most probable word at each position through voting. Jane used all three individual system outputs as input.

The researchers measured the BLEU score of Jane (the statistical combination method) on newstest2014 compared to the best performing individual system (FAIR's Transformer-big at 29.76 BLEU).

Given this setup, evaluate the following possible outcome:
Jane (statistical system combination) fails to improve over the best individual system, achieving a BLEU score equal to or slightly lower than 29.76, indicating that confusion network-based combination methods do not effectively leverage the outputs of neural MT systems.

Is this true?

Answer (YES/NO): YES